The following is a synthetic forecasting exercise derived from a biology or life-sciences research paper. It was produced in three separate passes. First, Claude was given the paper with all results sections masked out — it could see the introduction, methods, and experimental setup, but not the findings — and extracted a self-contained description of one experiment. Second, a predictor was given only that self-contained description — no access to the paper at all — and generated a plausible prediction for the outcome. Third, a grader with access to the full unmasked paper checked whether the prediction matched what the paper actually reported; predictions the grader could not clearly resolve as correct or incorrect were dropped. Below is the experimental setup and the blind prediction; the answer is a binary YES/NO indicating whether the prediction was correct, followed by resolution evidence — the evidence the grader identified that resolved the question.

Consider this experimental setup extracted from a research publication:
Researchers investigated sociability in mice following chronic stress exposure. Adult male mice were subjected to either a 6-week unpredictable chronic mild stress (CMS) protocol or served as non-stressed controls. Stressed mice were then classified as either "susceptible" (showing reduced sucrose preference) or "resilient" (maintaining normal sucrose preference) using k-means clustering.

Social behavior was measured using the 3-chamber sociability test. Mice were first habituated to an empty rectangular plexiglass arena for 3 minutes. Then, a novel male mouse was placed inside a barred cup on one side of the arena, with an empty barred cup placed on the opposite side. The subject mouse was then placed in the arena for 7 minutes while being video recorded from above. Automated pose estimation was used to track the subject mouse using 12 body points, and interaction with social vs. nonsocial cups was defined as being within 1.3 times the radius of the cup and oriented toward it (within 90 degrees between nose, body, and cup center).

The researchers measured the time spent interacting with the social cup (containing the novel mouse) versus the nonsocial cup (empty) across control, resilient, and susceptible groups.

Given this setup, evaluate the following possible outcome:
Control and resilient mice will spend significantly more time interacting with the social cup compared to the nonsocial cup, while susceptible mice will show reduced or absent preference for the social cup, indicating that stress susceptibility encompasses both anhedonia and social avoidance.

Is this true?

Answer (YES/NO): NO